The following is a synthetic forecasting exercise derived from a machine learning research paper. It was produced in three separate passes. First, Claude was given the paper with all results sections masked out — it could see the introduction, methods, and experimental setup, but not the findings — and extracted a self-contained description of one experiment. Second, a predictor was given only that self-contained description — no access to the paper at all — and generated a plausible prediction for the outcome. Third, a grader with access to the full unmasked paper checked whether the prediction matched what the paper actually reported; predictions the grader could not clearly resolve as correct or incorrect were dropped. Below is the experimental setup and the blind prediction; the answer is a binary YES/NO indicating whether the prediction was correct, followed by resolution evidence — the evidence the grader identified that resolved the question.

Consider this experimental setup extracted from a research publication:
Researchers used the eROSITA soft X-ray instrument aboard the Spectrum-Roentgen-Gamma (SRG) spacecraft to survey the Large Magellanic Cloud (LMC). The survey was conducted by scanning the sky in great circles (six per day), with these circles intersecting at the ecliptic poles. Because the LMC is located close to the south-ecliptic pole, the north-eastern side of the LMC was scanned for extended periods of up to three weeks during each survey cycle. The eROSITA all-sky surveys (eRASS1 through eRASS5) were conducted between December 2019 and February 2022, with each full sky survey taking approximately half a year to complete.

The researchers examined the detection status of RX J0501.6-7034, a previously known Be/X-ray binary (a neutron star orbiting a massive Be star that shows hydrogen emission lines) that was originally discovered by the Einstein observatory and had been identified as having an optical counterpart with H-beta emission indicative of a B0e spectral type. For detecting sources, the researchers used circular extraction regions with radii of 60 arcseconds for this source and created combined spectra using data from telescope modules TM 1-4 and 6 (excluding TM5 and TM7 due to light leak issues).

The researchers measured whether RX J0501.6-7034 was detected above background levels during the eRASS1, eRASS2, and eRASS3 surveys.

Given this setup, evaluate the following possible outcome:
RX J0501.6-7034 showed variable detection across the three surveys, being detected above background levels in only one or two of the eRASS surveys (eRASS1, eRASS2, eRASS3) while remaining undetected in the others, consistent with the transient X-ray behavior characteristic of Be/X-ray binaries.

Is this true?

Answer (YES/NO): NO